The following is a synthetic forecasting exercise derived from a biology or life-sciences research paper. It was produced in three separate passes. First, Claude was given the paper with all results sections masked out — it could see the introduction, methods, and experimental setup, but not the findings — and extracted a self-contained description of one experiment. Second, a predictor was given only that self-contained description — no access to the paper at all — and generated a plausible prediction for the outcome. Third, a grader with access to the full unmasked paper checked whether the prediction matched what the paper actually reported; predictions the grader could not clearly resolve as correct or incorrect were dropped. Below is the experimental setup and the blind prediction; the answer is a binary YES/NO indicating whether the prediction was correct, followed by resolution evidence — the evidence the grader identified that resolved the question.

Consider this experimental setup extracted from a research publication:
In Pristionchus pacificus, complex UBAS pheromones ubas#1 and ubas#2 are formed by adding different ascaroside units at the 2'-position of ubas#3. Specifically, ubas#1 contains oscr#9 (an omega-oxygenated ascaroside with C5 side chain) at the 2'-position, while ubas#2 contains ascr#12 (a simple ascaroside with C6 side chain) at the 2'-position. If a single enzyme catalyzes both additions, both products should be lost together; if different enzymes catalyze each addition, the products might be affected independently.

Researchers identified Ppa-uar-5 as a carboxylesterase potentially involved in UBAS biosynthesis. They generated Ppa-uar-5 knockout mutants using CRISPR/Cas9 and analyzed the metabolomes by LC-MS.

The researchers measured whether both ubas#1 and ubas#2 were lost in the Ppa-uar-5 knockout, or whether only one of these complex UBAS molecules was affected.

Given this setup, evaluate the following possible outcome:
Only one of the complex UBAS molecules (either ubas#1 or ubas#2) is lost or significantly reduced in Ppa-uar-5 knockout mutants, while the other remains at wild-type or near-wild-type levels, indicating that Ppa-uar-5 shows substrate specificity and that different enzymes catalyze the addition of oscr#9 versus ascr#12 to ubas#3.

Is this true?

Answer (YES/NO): NO